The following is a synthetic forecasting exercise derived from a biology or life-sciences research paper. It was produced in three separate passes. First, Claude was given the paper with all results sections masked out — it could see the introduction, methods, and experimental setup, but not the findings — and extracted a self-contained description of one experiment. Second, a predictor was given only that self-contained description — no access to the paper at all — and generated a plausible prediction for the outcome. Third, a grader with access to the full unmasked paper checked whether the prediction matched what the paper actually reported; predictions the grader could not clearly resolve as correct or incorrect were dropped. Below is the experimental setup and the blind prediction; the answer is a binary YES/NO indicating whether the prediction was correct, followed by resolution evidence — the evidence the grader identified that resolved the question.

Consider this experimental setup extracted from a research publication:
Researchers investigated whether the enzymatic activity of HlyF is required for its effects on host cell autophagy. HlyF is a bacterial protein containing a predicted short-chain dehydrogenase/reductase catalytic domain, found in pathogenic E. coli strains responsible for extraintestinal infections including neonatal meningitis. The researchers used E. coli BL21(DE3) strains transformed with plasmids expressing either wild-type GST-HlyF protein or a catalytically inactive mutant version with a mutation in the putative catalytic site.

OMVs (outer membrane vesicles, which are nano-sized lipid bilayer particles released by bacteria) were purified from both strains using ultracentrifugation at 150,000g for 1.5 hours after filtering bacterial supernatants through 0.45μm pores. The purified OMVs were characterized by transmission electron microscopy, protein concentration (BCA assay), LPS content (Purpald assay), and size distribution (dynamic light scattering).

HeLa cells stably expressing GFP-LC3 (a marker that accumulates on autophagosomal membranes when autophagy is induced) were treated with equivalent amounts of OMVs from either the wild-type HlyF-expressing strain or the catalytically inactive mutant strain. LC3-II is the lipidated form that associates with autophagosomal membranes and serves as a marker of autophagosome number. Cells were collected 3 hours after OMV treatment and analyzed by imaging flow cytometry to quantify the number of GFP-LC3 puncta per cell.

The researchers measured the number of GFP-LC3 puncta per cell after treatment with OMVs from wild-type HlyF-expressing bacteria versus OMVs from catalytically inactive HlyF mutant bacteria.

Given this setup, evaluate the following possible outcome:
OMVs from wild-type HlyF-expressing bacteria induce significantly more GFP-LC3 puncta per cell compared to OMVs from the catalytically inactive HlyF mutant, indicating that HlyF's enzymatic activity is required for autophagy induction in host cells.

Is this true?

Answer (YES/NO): NO